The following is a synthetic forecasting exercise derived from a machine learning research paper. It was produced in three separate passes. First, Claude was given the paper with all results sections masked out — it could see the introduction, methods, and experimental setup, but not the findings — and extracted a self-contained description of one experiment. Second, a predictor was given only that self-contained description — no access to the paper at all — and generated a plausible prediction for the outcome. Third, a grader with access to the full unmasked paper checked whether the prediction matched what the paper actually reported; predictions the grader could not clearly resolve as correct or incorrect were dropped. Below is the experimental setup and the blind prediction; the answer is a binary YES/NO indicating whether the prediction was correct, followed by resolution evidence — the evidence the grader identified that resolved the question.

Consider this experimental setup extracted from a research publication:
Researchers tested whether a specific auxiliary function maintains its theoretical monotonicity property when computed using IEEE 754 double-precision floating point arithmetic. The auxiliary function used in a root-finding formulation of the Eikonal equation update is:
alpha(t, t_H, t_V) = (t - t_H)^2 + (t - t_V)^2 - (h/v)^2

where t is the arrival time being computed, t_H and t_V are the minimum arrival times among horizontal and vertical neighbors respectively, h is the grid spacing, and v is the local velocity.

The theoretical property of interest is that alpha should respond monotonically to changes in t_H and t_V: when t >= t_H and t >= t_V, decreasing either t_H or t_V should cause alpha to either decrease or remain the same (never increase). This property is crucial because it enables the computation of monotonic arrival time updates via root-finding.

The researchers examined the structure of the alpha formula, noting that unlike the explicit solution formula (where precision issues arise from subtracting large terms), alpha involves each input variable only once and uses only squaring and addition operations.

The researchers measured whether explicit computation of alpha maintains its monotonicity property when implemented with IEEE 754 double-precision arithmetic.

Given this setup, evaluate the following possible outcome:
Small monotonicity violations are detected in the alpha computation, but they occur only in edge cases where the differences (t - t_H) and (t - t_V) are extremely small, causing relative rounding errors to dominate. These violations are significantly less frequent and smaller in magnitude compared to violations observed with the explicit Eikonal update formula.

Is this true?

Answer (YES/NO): NO